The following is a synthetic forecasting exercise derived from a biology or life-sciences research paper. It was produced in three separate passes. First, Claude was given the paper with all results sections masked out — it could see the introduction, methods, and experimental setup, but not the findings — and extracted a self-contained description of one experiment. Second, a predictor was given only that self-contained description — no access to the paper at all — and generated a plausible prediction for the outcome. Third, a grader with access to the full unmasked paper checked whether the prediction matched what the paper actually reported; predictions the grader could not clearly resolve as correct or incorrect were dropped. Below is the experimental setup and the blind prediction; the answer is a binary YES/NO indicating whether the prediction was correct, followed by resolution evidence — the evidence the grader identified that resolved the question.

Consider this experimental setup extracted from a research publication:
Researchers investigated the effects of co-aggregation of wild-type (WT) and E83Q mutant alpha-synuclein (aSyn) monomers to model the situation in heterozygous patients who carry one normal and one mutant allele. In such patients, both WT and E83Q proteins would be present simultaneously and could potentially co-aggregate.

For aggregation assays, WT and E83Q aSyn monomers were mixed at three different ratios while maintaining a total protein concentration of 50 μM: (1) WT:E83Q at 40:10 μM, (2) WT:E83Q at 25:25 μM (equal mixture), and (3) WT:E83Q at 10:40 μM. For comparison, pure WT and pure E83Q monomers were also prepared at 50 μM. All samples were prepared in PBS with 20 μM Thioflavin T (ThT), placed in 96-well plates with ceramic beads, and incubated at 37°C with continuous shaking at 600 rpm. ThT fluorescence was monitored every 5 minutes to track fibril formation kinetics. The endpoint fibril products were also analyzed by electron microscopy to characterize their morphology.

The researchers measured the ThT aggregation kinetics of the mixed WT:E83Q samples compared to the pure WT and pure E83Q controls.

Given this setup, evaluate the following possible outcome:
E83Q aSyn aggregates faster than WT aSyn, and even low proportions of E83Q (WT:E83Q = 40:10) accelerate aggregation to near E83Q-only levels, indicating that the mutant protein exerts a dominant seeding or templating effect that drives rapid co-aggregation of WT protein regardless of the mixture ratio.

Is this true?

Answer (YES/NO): NO